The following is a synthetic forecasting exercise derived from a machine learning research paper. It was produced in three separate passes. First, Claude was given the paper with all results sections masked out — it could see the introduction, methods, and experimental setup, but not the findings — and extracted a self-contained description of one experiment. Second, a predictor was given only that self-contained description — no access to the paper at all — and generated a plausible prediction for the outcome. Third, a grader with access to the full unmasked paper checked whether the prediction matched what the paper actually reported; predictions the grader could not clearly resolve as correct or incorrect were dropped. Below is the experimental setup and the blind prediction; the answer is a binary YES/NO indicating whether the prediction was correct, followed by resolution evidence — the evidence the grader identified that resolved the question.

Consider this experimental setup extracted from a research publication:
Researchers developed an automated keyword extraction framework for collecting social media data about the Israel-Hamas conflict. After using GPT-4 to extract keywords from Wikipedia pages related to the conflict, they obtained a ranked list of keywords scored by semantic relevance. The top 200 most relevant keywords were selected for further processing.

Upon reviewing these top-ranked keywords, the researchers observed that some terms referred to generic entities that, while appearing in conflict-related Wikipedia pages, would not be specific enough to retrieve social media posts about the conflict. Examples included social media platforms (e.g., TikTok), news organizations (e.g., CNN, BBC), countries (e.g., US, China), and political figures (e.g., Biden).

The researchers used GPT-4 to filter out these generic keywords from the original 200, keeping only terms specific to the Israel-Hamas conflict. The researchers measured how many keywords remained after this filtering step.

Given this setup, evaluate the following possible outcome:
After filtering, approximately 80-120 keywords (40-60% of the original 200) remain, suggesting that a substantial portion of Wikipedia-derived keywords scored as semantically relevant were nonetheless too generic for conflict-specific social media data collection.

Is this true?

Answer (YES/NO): NO